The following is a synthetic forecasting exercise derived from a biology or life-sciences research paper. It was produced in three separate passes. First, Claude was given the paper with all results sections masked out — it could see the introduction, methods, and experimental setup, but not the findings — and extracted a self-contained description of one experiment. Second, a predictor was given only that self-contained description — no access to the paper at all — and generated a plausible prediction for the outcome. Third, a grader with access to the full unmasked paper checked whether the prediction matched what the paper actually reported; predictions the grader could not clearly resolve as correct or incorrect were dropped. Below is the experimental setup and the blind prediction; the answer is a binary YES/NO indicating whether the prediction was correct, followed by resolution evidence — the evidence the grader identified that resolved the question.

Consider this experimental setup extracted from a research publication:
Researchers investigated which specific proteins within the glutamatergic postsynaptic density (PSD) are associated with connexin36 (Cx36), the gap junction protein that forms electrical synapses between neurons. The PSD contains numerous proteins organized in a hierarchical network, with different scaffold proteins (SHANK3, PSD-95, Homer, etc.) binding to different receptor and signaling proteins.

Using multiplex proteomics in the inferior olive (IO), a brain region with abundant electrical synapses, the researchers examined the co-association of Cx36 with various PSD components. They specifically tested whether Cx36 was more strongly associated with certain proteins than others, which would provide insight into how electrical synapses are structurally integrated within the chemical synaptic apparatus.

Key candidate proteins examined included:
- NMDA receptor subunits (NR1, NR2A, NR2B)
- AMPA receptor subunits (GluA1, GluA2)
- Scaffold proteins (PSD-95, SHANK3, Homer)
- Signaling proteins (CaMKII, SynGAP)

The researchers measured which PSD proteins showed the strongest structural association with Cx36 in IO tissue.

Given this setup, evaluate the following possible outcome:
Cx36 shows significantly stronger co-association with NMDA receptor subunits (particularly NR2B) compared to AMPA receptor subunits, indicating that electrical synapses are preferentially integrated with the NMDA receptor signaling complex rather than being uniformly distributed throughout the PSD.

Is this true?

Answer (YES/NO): NO